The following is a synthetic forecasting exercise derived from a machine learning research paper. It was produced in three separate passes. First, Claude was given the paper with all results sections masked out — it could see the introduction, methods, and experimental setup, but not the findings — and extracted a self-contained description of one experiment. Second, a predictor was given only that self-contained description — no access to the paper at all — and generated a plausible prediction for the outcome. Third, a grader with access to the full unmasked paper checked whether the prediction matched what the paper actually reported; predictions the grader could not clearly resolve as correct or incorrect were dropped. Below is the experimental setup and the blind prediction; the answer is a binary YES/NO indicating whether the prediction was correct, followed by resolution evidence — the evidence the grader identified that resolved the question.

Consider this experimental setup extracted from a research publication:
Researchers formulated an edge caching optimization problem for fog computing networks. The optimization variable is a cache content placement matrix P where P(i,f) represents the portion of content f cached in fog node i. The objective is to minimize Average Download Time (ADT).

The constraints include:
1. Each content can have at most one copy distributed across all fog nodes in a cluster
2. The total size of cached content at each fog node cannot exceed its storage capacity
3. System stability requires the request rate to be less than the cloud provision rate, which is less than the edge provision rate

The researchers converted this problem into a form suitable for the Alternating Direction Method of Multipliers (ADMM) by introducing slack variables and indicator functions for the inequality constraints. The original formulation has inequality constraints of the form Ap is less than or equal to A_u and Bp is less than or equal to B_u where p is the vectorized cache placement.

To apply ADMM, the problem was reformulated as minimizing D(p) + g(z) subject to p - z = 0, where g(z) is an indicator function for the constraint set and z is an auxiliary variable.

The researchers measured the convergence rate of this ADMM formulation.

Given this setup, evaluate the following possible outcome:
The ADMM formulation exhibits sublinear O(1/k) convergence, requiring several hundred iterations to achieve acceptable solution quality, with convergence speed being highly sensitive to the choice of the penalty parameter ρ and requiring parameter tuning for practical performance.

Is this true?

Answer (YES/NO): NO